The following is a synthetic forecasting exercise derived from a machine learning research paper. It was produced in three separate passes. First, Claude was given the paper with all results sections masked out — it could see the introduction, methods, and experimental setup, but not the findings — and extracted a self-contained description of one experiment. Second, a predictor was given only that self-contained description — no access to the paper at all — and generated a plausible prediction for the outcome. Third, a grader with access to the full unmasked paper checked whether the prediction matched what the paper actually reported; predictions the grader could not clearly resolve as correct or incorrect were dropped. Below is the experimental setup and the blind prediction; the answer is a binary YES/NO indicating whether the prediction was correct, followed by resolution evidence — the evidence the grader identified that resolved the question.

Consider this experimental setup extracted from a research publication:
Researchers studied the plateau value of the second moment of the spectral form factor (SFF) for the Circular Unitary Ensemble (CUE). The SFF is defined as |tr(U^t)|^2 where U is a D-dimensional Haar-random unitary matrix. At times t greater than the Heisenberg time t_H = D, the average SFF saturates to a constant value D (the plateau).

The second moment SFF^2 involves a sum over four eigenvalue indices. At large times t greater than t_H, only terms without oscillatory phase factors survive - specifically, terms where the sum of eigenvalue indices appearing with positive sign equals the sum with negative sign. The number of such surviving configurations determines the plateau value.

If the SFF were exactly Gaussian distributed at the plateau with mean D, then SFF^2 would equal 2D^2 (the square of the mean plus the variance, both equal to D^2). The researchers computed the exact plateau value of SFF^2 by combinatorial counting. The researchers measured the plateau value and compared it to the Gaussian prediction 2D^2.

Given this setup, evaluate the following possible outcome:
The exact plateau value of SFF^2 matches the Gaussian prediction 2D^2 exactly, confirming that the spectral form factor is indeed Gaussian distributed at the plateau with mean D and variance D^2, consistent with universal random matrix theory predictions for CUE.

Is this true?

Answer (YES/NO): NO